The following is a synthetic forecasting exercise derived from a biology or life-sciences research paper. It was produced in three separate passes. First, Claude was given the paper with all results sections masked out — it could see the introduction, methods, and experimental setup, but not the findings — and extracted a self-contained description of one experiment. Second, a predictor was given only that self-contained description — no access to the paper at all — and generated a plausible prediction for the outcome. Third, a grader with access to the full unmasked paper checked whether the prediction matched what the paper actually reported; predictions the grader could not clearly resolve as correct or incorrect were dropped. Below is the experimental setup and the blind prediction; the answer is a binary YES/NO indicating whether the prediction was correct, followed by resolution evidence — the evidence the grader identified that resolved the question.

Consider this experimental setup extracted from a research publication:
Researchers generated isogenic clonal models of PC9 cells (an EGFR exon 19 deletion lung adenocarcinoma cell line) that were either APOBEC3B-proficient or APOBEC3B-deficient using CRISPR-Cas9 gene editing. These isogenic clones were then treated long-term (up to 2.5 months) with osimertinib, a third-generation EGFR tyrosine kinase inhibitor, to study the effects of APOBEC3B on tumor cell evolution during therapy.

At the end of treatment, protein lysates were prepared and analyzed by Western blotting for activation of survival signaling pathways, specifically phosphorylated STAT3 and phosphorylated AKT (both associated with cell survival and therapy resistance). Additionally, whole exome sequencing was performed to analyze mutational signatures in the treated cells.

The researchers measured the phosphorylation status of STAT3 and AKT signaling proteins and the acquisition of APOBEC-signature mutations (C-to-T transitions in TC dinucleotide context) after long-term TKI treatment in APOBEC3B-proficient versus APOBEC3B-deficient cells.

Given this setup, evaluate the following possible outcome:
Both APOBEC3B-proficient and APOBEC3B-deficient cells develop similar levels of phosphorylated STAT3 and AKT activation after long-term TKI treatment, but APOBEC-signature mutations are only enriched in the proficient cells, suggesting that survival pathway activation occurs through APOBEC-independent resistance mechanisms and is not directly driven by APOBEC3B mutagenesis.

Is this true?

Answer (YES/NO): NO